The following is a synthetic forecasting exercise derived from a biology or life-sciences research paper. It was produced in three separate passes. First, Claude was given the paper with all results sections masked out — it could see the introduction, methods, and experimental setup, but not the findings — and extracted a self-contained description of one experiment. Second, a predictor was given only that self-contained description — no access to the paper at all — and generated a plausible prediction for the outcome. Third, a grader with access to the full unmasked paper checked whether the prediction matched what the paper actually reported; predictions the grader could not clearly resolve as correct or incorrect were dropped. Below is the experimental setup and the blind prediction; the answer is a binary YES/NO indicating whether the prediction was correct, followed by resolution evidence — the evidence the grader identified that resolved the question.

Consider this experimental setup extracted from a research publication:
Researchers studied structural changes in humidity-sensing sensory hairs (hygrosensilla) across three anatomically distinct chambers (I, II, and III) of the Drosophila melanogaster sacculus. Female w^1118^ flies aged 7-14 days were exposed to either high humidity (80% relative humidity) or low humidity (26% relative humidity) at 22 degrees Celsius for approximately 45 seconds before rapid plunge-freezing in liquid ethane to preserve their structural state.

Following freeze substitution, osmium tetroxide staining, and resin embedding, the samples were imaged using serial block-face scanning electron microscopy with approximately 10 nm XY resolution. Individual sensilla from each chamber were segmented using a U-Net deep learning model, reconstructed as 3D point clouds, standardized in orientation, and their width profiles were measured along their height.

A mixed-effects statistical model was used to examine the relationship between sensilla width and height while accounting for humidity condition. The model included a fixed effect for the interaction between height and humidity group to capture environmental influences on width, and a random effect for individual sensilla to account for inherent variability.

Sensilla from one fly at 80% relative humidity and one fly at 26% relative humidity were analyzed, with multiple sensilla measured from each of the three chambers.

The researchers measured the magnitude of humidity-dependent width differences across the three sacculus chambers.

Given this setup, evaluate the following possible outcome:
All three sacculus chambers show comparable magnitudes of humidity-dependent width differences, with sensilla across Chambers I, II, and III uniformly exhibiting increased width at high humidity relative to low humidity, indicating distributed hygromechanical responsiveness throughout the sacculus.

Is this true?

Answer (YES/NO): NO